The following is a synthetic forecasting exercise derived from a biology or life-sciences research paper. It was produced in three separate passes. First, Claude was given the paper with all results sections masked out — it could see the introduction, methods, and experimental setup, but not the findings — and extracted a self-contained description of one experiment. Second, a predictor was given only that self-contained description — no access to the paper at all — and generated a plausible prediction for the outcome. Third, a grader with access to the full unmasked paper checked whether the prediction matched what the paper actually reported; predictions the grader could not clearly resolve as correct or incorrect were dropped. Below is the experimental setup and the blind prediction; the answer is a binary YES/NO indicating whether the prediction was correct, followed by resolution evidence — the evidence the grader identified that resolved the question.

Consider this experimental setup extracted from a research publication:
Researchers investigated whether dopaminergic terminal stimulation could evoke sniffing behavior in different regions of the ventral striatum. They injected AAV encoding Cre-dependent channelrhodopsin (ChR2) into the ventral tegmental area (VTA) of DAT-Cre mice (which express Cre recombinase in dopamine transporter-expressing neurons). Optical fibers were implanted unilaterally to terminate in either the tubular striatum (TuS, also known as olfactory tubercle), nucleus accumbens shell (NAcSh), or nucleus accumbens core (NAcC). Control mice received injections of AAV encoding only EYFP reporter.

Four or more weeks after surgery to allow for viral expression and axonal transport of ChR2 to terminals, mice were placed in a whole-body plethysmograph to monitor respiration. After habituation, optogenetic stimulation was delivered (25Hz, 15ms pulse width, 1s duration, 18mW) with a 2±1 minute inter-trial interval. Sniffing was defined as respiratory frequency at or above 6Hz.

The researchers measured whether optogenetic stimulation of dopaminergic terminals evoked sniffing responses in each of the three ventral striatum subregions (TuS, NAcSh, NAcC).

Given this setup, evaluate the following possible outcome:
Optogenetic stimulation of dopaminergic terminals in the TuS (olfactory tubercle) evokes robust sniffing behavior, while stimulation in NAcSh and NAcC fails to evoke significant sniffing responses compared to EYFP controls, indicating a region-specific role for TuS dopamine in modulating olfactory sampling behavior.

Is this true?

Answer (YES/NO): NO